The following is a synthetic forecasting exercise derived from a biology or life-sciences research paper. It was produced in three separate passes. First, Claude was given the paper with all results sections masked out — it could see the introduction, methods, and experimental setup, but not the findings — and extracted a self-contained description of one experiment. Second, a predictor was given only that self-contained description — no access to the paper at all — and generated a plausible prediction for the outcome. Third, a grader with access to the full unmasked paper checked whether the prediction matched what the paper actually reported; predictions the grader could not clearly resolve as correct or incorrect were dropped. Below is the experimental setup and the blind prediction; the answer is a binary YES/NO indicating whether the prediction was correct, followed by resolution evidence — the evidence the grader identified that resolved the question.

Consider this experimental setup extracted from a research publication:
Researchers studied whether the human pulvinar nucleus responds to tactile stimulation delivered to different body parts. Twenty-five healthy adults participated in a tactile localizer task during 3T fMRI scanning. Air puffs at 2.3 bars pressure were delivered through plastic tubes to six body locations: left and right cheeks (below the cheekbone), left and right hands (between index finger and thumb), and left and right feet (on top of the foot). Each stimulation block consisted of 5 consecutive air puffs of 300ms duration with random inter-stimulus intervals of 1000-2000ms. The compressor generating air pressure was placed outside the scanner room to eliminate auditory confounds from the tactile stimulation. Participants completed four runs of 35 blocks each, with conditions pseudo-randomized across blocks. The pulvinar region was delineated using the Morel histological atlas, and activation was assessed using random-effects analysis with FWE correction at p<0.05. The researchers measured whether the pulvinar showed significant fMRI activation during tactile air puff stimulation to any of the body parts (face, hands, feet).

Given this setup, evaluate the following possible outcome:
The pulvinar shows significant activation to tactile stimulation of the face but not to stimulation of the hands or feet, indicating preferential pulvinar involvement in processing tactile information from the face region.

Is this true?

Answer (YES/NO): NO